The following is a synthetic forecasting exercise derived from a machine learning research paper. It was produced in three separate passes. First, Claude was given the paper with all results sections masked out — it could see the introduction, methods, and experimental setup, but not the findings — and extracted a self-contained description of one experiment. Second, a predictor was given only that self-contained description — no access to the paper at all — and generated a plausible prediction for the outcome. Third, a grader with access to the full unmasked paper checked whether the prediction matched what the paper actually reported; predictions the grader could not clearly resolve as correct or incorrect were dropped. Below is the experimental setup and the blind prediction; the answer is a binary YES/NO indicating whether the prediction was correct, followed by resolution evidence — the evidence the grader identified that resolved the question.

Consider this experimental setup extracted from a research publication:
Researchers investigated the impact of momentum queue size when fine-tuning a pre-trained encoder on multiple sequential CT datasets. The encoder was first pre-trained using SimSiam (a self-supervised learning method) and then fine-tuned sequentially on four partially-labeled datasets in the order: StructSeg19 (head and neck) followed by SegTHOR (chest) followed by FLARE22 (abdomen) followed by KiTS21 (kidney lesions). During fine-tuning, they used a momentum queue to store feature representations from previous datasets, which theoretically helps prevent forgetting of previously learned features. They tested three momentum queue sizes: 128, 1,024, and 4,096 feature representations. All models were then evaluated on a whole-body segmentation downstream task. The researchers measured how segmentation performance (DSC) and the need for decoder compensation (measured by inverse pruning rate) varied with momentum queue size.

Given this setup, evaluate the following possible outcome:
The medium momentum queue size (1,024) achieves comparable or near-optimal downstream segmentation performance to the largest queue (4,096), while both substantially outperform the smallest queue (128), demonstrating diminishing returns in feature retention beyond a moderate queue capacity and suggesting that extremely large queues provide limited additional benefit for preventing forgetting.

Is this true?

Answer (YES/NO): YES